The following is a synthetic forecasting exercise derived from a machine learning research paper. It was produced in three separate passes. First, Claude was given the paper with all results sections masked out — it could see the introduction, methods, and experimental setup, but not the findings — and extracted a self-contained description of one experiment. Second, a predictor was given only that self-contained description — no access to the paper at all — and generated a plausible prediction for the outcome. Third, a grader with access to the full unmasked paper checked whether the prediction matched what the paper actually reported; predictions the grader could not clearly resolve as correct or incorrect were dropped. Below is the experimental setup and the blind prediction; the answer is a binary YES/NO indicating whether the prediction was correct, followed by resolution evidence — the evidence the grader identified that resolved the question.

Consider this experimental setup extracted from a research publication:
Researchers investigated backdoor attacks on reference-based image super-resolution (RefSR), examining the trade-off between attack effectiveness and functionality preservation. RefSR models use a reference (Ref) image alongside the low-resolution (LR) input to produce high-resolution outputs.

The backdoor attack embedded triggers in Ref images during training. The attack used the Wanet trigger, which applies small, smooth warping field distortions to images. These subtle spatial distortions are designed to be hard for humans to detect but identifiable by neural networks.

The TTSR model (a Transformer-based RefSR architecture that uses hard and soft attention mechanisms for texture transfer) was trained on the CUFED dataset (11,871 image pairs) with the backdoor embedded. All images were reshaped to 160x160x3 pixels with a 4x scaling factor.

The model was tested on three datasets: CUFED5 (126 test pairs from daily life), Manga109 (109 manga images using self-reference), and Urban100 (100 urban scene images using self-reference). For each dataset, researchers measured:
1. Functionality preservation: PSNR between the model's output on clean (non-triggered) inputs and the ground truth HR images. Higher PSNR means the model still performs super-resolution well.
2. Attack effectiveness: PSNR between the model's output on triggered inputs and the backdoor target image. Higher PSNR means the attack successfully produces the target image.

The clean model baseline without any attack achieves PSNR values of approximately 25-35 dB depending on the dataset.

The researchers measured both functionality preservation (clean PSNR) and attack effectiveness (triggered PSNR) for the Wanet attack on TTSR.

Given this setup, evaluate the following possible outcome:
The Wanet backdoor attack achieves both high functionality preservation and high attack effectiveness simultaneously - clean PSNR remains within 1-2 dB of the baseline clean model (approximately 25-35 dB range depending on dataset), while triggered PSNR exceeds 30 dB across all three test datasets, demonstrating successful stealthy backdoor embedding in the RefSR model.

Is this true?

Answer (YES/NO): NO